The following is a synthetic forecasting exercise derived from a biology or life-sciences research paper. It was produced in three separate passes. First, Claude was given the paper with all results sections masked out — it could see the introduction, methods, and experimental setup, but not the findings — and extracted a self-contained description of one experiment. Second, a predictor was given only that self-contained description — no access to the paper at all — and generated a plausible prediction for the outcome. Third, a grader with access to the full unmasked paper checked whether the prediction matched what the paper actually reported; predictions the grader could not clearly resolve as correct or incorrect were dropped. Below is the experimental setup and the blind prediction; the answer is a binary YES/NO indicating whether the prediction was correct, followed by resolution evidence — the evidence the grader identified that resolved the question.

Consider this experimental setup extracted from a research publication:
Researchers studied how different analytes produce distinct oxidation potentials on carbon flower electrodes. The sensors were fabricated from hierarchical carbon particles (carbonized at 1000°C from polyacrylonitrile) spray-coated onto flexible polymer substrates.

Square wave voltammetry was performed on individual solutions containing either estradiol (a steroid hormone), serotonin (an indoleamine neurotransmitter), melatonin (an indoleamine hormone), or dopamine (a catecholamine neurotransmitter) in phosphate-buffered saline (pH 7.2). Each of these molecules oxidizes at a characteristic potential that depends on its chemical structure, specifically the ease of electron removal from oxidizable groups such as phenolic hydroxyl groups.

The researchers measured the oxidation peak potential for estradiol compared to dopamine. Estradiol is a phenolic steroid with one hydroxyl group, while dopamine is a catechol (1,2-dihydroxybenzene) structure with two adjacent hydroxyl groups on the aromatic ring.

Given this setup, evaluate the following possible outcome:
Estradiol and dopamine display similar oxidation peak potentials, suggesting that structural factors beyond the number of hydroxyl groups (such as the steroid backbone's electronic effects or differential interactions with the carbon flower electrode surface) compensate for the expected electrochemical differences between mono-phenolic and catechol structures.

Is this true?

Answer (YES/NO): NO